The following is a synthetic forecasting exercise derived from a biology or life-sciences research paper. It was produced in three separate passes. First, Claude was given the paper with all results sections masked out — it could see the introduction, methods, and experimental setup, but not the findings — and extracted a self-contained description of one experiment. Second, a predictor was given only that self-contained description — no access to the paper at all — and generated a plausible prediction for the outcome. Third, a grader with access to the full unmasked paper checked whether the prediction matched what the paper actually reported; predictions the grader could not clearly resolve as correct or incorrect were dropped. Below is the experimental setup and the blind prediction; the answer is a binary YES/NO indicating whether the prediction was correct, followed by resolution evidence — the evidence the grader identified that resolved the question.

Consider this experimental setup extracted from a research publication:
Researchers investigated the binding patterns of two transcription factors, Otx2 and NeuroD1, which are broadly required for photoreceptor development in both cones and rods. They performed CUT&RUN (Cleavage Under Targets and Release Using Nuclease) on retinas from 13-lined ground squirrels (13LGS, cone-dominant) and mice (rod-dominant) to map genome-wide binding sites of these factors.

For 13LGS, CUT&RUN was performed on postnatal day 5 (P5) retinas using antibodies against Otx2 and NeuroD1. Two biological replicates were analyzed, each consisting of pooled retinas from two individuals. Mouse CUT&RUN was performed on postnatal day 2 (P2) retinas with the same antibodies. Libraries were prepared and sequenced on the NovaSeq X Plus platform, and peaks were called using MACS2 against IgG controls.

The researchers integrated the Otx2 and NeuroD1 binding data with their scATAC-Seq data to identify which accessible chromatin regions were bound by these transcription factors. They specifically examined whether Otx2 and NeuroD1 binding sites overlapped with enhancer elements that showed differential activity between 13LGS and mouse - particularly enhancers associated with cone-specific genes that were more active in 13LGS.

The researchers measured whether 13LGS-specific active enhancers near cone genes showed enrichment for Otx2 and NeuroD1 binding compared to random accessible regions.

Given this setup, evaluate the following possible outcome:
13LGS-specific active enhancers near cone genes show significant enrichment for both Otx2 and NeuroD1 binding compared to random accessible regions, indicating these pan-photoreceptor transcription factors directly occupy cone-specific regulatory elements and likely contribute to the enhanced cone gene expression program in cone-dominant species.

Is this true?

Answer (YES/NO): YES